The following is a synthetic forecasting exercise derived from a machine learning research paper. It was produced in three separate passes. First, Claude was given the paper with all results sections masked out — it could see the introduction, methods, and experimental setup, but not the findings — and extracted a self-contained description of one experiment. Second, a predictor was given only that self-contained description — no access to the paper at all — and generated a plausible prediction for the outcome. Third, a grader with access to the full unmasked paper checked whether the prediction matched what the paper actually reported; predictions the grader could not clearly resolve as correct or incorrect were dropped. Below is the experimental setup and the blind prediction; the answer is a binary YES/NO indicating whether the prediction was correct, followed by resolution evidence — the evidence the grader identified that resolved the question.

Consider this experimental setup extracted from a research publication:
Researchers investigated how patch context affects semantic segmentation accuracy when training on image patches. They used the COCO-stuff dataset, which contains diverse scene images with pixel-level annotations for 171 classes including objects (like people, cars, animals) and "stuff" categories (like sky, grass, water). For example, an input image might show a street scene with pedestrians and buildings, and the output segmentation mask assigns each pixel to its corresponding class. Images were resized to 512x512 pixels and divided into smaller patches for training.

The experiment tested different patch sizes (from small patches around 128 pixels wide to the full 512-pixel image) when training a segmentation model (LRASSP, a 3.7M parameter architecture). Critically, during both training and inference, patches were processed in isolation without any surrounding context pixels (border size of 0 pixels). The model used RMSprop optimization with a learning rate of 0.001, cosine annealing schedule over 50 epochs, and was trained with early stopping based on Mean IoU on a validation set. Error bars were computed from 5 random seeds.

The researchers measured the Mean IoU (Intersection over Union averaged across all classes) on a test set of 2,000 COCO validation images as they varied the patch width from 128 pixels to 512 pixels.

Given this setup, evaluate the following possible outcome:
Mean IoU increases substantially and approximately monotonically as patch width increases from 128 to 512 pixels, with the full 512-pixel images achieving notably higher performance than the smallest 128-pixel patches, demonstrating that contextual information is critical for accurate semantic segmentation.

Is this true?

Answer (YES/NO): YES